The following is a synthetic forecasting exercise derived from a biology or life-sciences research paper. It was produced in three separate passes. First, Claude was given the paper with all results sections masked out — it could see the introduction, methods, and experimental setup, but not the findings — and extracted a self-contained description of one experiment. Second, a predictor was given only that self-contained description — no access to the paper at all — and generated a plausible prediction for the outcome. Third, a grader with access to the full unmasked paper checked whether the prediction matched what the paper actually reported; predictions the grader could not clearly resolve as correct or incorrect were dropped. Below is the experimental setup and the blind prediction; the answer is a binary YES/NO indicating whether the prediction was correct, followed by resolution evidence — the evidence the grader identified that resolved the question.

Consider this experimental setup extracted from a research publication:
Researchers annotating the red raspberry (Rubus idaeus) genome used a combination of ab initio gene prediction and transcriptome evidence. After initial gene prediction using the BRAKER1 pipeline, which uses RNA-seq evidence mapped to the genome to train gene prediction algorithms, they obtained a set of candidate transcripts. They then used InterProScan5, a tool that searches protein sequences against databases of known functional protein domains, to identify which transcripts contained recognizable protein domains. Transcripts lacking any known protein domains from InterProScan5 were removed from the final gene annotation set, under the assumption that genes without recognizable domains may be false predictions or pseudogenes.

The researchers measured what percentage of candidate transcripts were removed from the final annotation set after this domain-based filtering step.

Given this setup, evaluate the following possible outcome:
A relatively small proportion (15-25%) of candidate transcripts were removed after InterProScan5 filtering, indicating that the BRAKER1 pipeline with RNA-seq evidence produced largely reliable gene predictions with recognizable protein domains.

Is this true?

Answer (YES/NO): NO